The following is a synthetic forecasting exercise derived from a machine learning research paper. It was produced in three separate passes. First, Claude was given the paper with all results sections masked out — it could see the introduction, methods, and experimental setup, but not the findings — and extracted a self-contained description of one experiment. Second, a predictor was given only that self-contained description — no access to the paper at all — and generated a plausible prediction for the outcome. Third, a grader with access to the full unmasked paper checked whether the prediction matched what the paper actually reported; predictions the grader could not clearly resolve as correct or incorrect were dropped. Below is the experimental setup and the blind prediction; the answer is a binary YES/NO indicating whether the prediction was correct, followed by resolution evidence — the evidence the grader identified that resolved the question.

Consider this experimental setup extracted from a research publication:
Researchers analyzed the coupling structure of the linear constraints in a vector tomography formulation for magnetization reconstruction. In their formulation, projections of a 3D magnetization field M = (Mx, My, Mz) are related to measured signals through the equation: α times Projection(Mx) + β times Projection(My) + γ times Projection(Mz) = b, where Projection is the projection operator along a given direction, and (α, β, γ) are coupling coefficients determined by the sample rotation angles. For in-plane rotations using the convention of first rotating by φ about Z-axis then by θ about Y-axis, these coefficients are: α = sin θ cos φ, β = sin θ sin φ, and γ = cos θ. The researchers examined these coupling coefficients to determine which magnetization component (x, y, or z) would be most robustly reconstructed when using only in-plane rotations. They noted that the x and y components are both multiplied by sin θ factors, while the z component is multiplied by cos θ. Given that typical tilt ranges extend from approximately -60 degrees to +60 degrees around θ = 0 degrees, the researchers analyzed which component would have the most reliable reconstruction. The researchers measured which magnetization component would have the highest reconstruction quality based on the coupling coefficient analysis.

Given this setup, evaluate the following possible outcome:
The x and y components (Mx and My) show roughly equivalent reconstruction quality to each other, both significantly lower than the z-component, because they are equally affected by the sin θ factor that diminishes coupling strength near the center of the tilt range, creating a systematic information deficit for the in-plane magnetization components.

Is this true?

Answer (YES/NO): YES